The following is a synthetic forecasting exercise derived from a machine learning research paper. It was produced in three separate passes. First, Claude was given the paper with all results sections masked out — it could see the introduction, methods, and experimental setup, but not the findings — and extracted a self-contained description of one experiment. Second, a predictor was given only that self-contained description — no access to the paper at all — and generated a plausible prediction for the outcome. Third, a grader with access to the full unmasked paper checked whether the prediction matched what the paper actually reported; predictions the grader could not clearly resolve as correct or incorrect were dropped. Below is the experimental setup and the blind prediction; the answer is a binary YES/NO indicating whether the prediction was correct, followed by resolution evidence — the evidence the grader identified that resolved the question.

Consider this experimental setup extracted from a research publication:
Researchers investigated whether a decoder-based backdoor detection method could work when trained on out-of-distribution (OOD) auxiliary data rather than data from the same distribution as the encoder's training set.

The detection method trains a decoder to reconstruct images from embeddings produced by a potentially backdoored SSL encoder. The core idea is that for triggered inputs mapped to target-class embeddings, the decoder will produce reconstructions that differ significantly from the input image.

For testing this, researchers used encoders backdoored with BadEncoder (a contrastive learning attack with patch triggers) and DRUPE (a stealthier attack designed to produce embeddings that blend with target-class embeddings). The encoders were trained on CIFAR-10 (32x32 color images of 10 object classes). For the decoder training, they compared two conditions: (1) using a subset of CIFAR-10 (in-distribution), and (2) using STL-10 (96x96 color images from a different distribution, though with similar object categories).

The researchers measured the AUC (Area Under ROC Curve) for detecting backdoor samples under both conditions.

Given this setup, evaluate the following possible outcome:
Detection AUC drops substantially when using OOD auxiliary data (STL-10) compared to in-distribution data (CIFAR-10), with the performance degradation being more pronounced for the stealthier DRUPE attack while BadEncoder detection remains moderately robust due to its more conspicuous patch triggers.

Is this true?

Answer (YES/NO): NO